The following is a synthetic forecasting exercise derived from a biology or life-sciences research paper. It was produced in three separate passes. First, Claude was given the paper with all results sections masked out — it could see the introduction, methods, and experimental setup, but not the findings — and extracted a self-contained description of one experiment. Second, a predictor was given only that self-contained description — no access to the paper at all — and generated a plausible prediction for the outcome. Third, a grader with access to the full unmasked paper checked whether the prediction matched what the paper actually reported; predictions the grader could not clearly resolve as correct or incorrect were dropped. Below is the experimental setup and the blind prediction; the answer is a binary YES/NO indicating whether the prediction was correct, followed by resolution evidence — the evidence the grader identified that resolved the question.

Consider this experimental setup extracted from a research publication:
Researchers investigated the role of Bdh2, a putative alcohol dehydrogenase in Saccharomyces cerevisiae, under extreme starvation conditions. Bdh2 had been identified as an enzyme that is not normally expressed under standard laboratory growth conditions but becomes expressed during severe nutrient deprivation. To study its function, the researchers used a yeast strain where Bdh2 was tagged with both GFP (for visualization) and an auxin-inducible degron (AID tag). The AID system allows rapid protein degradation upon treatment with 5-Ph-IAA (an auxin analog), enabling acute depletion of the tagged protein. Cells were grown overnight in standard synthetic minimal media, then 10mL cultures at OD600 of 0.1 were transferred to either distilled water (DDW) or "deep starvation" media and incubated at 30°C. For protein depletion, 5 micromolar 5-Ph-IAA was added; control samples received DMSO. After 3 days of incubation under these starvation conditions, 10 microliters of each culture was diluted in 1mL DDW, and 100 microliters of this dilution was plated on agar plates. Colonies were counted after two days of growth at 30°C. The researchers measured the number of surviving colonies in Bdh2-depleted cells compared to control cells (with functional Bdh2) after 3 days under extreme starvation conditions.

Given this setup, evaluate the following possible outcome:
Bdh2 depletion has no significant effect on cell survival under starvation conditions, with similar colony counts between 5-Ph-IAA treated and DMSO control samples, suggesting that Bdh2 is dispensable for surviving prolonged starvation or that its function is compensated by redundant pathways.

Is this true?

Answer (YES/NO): NO